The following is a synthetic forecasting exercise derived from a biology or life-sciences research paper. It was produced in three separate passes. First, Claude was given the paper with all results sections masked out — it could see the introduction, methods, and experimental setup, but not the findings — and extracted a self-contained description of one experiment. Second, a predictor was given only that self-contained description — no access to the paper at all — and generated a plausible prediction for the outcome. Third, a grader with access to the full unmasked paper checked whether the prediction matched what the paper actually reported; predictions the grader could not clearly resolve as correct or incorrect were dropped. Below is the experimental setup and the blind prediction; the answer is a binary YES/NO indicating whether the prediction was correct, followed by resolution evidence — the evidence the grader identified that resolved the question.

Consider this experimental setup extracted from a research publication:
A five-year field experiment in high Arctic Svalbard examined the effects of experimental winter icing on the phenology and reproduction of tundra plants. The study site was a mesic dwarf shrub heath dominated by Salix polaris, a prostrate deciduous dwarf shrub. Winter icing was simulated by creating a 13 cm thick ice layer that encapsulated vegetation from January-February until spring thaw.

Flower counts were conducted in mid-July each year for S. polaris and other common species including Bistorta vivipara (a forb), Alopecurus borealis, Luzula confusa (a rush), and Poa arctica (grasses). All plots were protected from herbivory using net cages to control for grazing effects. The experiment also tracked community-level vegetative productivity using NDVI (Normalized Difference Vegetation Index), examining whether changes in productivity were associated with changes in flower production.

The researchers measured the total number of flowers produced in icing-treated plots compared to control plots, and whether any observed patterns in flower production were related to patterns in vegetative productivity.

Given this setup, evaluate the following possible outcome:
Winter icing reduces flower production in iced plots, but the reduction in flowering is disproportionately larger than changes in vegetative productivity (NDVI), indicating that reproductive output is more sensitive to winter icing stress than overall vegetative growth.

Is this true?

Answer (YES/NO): NO